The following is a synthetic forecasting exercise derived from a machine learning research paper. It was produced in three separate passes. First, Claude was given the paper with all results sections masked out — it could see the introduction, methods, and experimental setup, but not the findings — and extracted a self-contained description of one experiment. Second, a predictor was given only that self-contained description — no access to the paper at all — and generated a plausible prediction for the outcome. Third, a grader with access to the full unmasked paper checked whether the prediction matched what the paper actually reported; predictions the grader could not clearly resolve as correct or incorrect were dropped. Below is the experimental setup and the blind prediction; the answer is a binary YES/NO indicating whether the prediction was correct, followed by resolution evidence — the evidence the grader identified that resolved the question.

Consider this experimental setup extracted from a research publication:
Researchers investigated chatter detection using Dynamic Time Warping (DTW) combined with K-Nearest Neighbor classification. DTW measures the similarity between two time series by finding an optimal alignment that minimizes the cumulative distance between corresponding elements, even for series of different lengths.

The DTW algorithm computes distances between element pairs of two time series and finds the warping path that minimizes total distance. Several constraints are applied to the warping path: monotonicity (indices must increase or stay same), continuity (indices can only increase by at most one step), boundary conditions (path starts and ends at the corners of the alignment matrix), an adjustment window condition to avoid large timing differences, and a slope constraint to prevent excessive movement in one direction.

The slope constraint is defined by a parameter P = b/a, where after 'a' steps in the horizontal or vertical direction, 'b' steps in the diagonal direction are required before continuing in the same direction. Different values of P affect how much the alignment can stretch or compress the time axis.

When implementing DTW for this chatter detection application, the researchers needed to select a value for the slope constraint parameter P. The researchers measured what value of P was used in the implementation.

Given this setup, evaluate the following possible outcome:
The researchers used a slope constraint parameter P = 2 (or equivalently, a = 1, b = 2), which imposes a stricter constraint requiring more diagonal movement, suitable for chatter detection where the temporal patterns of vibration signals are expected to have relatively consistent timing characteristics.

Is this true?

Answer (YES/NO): NO